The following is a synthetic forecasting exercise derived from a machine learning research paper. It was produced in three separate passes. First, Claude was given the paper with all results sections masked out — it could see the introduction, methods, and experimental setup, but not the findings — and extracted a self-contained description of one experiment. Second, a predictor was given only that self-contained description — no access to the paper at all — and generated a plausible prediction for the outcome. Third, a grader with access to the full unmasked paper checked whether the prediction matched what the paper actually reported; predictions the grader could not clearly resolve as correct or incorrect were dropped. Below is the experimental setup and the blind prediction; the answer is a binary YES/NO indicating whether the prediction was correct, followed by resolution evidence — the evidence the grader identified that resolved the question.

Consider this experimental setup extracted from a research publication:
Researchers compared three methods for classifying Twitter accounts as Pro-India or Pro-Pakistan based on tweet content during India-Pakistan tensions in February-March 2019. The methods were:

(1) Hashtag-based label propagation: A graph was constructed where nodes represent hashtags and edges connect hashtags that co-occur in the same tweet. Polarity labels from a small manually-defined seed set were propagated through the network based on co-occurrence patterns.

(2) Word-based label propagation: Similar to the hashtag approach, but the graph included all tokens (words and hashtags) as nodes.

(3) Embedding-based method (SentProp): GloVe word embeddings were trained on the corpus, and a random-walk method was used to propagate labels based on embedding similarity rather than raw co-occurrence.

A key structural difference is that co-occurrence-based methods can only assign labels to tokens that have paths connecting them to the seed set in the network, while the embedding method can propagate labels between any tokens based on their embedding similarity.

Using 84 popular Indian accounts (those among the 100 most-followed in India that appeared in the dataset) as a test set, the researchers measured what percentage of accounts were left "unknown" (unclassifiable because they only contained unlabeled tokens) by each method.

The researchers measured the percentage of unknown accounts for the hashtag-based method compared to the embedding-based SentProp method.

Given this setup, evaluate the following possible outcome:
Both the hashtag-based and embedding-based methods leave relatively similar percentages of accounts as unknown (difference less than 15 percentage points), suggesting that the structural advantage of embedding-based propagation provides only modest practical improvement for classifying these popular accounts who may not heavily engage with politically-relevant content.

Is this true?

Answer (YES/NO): NO